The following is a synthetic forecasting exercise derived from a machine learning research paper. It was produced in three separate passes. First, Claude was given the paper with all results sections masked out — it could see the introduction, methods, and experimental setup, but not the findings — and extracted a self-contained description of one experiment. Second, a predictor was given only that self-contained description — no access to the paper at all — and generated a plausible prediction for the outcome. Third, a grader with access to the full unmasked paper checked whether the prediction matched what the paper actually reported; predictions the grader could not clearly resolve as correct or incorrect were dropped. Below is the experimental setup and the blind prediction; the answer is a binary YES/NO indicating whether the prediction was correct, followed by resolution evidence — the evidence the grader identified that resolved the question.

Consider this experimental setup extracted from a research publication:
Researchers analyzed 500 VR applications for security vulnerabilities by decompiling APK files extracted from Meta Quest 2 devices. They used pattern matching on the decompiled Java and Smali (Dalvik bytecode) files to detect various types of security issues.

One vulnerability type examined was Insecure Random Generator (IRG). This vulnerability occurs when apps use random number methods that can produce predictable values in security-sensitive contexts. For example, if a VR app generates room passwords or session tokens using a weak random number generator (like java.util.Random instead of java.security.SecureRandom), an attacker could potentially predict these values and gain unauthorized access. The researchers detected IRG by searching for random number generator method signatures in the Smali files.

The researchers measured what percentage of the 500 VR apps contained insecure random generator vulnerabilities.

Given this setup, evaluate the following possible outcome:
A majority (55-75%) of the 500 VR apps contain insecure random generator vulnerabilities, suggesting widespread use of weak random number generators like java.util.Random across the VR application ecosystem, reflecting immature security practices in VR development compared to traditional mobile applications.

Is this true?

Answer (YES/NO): NO